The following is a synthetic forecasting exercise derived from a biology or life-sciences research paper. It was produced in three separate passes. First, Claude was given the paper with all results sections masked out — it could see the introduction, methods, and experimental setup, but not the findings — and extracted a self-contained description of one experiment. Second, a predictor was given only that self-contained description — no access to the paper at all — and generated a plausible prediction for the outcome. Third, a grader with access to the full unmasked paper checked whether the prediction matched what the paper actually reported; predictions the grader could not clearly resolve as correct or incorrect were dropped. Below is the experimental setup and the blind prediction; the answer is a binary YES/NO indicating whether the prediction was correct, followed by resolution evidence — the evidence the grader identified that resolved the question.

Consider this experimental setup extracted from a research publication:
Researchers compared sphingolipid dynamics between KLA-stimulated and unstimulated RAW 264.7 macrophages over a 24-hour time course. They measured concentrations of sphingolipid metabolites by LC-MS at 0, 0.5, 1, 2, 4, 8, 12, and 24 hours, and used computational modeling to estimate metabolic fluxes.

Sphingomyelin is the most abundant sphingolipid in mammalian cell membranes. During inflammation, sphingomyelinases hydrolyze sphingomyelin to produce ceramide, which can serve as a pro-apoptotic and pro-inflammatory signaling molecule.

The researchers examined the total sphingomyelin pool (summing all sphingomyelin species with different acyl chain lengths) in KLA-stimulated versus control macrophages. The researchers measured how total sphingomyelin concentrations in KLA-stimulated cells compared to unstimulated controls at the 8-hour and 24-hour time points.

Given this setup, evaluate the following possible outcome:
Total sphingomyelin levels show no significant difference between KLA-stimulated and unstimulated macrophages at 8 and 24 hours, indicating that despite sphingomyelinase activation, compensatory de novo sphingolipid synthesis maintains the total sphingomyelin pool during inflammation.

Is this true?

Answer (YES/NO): NO